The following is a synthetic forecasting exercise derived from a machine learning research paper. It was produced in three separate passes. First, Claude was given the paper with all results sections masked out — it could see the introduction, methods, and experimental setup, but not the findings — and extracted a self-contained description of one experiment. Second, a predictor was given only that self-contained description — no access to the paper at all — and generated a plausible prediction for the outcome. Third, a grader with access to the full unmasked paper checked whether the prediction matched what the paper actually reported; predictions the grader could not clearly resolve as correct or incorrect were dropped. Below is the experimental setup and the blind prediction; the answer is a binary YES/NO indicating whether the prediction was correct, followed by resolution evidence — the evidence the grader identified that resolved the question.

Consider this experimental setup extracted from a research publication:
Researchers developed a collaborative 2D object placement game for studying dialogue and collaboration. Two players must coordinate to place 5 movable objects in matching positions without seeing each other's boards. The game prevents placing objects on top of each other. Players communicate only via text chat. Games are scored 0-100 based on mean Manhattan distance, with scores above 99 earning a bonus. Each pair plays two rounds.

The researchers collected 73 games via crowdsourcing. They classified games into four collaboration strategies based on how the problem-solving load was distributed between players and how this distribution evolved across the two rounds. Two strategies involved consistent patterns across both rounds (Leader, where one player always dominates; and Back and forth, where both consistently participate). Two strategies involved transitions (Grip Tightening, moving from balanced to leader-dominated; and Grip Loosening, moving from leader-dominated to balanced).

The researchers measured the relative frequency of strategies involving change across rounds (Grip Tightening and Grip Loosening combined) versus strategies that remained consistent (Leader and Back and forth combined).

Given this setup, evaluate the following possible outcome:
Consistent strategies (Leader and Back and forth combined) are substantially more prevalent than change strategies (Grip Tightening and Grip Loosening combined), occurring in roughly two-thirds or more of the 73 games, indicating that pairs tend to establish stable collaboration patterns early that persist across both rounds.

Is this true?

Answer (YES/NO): YES